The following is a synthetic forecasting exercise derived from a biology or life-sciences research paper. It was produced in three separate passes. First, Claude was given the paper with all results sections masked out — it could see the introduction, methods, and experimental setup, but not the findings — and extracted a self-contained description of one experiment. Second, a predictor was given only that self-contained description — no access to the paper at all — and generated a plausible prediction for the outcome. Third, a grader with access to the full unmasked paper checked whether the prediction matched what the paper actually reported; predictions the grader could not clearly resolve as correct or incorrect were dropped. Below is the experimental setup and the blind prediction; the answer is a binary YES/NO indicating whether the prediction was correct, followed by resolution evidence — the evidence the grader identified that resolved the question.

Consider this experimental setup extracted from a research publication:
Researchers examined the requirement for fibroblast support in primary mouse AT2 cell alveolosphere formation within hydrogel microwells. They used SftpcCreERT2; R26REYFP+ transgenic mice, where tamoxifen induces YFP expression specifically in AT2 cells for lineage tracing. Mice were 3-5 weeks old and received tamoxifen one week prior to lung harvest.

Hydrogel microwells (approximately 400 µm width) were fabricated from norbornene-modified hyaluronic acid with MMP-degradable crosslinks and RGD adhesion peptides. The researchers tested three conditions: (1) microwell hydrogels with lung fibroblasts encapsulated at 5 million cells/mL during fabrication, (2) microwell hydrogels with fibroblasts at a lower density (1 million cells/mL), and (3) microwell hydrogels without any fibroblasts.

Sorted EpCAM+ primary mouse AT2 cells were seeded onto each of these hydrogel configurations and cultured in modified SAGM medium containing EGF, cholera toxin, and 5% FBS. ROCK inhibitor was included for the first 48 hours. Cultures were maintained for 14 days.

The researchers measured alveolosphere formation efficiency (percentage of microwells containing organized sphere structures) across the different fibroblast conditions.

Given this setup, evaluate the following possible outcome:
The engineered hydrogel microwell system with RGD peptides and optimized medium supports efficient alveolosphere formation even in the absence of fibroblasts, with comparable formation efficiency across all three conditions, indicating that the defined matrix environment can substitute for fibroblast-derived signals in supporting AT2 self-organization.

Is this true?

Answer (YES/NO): NO